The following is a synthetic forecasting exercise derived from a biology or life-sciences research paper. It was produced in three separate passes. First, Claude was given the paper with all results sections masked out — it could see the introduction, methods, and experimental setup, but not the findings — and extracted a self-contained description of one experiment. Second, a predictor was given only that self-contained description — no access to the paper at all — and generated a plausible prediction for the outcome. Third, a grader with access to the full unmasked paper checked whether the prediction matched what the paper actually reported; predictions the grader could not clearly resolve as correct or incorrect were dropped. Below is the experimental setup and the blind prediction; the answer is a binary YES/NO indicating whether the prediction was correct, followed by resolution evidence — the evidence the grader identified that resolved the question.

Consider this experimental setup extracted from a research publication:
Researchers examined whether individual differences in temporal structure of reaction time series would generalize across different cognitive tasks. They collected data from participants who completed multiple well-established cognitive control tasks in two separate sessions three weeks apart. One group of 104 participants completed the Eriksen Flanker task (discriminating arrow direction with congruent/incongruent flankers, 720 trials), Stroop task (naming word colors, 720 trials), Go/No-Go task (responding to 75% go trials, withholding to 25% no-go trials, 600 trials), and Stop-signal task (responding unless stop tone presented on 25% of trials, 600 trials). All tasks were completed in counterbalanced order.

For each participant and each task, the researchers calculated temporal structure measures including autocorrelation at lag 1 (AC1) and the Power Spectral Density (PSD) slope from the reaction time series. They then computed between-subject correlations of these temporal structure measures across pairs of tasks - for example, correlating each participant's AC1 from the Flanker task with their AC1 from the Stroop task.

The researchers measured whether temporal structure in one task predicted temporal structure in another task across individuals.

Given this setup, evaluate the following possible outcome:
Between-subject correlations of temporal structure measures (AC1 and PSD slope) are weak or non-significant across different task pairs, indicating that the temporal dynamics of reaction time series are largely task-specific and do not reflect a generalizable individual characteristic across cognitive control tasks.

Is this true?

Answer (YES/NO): YES